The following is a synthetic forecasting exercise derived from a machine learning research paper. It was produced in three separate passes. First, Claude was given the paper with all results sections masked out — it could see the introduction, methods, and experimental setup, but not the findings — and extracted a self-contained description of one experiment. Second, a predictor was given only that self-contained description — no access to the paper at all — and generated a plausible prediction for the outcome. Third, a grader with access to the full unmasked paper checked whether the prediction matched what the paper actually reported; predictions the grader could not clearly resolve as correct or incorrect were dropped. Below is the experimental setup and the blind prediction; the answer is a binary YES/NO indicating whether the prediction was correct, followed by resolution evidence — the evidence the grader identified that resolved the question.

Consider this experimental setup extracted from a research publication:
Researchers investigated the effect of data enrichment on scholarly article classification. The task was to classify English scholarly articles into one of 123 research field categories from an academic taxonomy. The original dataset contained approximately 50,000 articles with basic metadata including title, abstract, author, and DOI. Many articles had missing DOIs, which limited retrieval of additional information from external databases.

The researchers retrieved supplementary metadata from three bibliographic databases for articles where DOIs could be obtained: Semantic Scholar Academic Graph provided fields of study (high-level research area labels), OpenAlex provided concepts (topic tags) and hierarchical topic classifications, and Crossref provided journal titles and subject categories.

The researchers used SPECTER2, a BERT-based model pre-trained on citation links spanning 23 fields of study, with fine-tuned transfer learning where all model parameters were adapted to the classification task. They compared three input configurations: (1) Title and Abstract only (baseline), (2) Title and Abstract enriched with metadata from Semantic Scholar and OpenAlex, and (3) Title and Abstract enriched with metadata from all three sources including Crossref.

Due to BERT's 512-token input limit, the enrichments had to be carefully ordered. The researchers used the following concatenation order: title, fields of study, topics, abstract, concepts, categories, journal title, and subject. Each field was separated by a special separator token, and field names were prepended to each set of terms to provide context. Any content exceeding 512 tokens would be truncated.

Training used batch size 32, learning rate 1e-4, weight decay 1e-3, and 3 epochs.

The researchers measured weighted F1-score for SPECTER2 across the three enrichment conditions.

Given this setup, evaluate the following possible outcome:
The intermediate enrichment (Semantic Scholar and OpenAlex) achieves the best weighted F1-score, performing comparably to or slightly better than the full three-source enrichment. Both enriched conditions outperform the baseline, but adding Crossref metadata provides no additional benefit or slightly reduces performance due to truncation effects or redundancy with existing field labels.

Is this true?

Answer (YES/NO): NO